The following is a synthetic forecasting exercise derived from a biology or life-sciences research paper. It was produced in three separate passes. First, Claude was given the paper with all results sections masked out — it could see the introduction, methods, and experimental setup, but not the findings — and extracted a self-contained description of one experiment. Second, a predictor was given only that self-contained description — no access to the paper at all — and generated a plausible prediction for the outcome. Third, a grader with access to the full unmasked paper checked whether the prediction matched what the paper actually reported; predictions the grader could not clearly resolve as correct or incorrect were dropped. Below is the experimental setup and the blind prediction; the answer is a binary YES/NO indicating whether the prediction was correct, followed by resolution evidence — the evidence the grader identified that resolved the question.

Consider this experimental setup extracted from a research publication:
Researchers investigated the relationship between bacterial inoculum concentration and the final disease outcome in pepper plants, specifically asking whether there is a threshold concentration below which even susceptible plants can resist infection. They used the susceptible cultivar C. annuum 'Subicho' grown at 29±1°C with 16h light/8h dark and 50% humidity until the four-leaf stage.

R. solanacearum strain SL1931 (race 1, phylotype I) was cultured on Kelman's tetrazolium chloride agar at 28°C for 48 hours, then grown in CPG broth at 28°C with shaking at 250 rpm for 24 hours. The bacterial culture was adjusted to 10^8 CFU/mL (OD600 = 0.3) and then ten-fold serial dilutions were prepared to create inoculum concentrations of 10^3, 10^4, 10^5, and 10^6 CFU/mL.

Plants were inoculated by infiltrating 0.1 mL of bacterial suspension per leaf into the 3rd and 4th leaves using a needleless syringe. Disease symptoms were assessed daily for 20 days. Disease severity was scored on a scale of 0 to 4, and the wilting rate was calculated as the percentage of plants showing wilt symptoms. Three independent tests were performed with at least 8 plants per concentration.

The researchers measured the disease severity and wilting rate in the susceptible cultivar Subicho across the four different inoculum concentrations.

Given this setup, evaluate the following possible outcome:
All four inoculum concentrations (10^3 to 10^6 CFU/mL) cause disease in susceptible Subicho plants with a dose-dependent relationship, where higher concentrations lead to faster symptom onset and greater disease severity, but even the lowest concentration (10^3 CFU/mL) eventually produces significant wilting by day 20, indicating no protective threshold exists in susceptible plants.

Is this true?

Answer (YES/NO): YES